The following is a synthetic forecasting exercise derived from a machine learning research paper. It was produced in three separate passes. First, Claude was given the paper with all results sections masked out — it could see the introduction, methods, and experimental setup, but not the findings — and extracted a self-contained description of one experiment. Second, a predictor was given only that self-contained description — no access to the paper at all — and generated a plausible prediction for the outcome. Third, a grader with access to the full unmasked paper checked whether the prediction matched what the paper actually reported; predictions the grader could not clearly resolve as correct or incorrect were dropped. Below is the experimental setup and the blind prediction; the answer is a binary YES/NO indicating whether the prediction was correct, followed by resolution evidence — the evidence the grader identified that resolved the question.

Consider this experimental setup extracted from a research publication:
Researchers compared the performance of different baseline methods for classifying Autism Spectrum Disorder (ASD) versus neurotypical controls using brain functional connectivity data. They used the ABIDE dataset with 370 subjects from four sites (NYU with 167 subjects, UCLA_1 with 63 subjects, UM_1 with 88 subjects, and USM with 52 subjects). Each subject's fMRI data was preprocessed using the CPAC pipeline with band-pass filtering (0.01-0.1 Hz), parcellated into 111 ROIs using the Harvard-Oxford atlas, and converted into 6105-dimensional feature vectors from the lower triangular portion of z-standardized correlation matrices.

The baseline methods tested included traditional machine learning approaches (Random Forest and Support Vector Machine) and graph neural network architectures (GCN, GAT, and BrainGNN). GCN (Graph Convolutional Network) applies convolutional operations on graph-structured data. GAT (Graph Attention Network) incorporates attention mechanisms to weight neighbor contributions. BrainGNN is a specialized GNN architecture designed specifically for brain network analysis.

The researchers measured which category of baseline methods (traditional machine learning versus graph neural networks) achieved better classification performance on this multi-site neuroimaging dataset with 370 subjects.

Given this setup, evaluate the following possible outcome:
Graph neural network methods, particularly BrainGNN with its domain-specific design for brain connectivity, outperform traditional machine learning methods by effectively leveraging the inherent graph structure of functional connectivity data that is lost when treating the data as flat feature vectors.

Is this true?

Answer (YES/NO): YES